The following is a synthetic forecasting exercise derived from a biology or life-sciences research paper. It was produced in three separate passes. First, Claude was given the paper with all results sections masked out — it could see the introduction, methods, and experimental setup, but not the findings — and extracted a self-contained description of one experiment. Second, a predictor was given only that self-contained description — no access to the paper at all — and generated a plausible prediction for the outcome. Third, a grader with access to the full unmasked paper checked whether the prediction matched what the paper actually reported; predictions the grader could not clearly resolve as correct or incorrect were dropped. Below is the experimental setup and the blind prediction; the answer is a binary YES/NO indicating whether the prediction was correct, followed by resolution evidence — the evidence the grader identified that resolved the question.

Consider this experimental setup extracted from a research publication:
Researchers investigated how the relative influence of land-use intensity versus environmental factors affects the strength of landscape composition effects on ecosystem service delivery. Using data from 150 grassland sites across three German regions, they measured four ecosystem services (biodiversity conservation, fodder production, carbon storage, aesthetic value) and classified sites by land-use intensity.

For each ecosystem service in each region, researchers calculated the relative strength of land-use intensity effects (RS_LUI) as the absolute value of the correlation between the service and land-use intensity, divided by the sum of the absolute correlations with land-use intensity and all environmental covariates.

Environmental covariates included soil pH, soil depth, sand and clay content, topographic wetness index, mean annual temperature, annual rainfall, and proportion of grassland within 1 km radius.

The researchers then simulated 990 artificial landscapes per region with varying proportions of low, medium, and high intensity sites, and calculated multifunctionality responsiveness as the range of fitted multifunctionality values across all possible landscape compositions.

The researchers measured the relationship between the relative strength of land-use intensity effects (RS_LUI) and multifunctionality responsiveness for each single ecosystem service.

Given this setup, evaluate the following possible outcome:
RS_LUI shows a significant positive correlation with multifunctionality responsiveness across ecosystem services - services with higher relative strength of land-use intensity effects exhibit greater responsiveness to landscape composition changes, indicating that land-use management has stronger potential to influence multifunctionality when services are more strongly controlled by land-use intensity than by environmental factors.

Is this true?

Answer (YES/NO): YES